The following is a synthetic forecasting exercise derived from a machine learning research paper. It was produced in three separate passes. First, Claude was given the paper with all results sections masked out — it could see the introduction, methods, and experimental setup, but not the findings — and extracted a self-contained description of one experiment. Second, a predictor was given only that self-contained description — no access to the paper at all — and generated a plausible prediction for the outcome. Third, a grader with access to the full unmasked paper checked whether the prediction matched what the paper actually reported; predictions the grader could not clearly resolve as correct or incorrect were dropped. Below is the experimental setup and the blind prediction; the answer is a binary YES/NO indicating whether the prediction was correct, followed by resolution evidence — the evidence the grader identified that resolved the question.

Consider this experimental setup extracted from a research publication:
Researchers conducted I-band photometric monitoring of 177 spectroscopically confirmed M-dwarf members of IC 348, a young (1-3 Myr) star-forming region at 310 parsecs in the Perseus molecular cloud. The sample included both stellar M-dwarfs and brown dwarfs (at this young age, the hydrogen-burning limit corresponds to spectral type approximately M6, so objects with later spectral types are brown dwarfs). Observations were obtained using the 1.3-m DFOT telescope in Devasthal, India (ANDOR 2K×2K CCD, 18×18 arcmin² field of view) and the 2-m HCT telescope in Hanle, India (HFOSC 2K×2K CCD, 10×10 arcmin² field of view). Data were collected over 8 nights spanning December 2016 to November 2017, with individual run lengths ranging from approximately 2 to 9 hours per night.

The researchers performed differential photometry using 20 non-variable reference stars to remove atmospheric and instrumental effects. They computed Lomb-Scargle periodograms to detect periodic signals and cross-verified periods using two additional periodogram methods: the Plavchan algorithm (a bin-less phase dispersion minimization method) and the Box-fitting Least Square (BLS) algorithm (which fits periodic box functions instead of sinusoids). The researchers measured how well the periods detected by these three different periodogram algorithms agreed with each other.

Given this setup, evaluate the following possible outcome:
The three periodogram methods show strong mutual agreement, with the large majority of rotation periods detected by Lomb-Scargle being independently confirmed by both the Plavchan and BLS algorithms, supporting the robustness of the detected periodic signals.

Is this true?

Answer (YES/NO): YES